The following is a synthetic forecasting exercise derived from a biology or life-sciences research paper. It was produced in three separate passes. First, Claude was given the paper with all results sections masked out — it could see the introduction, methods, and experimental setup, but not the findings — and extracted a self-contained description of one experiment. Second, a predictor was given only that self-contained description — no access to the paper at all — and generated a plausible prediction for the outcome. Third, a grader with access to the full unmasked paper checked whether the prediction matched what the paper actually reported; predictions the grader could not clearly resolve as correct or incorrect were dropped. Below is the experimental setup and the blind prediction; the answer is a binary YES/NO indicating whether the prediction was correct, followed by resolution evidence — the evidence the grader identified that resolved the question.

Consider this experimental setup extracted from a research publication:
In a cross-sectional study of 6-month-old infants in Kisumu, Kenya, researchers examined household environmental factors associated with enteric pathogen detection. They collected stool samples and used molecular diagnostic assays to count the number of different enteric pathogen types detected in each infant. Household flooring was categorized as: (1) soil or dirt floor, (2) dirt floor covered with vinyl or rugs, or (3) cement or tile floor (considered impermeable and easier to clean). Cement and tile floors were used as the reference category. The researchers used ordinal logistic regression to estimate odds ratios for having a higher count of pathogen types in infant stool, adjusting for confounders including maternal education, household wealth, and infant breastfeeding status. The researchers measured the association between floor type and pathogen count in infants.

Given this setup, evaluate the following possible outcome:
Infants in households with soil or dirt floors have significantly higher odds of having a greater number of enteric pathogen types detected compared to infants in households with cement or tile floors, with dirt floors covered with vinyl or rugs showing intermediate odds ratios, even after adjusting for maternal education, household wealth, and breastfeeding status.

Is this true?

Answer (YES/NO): NO